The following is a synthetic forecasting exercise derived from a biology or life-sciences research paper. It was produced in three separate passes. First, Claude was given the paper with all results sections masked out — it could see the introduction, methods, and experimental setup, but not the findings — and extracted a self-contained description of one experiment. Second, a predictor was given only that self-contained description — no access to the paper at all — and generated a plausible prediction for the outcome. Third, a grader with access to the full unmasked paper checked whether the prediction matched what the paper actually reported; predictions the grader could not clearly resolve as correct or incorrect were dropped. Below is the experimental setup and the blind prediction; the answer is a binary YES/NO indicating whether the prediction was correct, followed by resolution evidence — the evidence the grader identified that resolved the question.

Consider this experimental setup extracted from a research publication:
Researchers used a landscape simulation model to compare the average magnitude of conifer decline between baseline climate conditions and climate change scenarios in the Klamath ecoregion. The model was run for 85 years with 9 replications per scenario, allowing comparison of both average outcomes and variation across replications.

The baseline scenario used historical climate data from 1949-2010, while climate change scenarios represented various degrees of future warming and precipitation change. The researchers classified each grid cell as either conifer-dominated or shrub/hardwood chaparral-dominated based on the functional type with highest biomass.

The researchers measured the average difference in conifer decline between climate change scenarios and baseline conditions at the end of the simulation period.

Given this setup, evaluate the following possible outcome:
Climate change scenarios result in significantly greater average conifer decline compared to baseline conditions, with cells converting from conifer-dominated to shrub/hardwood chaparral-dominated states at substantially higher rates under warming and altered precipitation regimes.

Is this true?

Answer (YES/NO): NO